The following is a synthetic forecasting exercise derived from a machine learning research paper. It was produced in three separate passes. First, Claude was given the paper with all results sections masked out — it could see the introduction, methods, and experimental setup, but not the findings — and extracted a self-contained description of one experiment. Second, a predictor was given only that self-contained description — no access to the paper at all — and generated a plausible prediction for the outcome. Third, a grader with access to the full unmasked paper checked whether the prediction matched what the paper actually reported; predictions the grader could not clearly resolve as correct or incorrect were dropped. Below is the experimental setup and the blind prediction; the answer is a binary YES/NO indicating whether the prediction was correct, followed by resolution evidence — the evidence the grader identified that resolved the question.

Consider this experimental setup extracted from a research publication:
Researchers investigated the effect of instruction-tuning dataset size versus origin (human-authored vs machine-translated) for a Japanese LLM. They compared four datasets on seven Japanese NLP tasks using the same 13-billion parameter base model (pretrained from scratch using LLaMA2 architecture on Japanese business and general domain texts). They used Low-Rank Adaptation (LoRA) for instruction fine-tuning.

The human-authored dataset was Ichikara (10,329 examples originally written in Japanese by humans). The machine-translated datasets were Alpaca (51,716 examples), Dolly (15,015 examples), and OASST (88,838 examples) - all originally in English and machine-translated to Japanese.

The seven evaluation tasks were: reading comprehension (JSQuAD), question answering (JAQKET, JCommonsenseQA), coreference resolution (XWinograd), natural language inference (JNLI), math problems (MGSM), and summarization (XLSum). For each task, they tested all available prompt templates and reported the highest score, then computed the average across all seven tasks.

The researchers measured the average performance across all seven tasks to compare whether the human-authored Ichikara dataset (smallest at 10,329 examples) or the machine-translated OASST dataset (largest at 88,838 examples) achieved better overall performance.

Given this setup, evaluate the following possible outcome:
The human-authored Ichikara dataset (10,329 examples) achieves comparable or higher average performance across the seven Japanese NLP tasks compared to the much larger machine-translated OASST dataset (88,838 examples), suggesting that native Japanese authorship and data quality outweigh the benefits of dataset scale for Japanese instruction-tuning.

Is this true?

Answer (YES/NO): YES